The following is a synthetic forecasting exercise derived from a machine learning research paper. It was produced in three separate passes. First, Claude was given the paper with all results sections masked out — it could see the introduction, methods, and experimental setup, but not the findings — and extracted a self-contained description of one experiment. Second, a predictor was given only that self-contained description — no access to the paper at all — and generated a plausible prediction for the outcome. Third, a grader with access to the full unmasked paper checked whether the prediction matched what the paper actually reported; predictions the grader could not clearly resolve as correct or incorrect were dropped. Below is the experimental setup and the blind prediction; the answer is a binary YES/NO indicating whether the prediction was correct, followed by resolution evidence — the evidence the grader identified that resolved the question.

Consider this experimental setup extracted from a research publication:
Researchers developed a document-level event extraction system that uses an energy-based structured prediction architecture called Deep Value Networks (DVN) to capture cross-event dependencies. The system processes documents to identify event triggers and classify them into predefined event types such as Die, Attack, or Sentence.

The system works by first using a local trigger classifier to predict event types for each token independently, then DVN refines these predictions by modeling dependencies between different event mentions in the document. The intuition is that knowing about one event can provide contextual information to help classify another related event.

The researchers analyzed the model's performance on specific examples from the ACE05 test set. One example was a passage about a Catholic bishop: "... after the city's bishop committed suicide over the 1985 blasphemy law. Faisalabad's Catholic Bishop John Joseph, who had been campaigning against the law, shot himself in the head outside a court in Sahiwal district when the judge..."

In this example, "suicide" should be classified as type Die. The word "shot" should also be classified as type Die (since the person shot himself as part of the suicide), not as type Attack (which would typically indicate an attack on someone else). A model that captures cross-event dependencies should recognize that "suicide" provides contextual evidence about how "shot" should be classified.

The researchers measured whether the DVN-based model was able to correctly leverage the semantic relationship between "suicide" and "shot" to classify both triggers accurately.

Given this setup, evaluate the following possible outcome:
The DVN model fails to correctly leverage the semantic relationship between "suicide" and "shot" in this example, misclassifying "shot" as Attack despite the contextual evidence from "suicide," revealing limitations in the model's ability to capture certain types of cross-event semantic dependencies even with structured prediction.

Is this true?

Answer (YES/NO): YES